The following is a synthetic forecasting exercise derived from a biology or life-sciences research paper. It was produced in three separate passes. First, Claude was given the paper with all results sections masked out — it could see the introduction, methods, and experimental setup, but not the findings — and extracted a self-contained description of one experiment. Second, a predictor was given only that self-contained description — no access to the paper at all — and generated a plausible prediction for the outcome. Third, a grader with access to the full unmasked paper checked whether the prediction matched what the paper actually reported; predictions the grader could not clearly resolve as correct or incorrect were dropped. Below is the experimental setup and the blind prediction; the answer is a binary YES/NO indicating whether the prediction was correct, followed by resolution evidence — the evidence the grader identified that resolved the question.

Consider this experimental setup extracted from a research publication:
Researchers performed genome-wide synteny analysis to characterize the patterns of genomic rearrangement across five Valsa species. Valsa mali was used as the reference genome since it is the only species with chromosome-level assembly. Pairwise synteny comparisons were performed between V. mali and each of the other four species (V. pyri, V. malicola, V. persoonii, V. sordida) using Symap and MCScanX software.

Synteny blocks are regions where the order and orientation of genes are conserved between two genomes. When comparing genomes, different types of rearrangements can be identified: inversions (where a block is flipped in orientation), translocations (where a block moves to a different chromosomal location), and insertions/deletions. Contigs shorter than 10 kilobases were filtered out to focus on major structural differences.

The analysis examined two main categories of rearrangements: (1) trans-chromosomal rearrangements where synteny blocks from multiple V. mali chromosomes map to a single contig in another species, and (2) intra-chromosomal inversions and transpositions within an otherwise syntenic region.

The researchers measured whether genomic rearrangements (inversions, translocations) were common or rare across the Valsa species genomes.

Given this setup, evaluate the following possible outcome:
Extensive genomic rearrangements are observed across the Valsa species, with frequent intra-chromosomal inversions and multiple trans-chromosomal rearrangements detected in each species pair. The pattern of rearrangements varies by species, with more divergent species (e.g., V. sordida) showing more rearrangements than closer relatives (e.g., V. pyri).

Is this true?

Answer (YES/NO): NO